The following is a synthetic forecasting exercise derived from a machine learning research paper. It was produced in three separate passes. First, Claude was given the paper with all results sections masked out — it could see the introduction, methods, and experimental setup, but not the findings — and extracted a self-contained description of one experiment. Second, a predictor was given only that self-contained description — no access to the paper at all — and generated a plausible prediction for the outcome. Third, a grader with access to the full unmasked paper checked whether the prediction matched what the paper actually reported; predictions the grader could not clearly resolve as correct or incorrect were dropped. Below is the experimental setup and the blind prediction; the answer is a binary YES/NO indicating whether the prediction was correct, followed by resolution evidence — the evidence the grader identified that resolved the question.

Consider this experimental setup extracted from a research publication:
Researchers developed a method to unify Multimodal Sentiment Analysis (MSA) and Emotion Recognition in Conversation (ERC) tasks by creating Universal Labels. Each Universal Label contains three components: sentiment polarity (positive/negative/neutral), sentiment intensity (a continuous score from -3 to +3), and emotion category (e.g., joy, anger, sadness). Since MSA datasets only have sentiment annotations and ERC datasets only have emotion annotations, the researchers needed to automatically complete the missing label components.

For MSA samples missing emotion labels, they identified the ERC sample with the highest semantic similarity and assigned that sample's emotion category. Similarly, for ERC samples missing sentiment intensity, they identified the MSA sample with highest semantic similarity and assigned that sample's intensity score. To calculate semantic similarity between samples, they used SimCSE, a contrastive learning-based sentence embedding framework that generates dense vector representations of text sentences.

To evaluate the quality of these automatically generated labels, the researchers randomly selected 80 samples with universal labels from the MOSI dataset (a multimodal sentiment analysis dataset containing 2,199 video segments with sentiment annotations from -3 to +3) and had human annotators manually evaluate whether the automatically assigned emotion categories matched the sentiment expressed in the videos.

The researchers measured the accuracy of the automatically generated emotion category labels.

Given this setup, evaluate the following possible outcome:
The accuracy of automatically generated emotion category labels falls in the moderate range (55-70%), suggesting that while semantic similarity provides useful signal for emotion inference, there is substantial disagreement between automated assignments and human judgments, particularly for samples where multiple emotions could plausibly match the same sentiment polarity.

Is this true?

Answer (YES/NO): NO